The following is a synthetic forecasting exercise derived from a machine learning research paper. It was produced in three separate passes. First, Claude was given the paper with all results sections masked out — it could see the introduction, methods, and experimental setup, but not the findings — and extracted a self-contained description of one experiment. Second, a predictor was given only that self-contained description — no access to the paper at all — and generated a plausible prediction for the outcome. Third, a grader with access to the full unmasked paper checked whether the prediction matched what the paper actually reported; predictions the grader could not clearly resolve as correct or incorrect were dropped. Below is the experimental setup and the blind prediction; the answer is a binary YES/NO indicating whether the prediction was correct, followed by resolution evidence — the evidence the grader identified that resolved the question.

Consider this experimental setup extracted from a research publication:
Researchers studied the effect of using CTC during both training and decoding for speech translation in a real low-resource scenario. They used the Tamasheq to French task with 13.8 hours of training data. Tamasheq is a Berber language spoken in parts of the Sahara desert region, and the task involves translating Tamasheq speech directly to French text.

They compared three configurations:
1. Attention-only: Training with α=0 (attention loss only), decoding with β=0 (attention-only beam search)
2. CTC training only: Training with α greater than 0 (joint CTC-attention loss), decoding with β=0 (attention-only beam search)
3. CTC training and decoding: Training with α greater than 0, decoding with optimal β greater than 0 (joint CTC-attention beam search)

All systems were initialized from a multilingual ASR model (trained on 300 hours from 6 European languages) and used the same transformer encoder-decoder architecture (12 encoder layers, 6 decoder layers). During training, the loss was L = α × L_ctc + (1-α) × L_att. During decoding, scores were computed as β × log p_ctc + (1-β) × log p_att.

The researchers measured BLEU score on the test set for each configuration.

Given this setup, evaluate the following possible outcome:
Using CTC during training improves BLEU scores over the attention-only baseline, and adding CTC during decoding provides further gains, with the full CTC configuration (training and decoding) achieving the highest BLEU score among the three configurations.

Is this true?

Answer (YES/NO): YES